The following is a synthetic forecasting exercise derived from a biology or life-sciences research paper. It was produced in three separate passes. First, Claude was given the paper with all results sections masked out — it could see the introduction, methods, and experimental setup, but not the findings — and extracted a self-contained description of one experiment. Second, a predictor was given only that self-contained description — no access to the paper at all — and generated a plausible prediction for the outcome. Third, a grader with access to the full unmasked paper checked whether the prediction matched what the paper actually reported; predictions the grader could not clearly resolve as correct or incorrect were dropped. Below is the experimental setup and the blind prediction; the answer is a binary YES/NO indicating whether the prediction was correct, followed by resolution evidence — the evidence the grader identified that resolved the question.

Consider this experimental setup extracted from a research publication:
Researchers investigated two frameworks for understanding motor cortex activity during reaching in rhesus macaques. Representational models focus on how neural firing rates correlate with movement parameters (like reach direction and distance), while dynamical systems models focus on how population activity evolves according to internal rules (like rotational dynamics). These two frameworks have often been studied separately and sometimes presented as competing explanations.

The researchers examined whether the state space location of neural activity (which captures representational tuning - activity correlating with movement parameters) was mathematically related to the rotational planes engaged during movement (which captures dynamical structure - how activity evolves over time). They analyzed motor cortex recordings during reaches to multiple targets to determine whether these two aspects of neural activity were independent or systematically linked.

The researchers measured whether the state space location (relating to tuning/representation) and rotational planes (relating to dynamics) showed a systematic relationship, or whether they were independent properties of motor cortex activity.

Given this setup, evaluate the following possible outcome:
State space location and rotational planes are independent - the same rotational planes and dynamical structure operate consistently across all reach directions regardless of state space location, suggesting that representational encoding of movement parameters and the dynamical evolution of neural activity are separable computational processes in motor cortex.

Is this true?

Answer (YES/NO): NO